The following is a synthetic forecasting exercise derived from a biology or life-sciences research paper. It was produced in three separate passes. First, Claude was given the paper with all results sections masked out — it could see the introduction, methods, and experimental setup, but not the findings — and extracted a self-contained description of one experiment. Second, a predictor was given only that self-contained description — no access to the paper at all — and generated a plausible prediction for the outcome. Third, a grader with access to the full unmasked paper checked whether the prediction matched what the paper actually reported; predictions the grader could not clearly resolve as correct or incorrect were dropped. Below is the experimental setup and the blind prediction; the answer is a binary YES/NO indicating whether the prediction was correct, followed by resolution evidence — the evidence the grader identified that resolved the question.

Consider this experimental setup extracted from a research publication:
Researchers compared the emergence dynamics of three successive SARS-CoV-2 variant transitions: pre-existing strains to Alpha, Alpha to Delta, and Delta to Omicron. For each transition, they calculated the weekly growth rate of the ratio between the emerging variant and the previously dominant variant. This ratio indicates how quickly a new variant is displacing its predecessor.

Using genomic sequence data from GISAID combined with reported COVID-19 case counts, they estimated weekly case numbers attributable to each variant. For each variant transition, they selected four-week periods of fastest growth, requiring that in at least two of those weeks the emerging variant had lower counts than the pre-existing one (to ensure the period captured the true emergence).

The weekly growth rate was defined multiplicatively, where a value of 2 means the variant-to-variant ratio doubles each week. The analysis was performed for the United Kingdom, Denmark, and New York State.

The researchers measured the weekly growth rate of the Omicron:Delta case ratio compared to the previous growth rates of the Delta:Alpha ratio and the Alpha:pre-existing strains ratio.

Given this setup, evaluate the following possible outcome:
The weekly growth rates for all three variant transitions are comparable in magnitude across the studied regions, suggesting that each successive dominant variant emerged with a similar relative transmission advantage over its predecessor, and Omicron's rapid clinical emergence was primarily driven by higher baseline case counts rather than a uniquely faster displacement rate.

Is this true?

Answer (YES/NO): NO